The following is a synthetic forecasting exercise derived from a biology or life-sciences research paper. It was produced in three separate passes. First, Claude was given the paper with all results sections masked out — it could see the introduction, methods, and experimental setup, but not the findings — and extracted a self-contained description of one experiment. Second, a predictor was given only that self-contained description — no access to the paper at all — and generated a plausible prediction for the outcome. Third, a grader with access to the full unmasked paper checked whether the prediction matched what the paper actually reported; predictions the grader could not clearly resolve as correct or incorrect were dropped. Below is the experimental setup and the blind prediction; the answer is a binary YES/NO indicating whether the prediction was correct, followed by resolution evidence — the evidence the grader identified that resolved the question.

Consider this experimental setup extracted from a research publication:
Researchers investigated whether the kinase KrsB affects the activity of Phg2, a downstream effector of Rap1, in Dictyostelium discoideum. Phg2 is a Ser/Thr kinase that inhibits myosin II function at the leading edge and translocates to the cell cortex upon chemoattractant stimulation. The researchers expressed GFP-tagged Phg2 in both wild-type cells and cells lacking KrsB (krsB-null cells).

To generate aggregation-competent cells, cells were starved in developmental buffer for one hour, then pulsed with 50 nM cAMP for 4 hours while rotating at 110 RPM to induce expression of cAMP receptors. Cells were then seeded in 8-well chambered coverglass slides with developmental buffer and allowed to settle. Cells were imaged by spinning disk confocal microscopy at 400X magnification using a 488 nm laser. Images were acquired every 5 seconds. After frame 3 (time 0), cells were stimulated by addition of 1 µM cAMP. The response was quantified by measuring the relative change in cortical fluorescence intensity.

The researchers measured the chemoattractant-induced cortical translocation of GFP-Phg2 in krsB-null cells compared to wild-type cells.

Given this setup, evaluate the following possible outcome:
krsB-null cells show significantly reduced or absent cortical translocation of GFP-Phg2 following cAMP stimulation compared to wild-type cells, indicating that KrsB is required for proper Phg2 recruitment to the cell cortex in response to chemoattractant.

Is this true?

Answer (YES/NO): NO